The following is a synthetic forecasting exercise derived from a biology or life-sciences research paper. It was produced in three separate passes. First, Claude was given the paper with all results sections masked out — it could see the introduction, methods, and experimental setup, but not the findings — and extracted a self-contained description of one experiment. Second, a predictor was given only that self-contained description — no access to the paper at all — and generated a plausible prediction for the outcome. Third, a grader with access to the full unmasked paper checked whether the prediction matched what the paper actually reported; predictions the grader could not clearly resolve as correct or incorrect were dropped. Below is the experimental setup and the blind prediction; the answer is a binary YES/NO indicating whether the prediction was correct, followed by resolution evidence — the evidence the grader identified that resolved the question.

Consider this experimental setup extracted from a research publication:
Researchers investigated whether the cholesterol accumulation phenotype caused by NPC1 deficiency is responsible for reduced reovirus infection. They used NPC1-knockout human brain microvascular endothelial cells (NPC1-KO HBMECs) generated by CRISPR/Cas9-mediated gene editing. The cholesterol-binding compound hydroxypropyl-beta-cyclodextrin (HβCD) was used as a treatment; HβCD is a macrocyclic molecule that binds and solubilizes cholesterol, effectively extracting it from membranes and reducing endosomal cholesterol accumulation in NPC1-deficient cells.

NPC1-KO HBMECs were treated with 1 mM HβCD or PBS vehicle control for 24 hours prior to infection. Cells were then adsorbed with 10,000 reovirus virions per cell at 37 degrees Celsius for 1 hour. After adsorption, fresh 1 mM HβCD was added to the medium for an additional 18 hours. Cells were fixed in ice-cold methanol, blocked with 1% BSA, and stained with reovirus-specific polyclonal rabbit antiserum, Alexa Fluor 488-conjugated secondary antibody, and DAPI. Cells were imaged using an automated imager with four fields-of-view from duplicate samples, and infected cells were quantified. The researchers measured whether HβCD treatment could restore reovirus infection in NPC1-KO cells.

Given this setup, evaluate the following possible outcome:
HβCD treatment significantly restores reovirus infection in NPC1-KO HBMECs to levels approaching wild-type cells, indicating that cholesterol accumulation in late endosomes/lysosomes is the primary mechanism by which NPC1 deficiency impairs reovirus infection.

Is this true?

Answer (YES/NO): YES